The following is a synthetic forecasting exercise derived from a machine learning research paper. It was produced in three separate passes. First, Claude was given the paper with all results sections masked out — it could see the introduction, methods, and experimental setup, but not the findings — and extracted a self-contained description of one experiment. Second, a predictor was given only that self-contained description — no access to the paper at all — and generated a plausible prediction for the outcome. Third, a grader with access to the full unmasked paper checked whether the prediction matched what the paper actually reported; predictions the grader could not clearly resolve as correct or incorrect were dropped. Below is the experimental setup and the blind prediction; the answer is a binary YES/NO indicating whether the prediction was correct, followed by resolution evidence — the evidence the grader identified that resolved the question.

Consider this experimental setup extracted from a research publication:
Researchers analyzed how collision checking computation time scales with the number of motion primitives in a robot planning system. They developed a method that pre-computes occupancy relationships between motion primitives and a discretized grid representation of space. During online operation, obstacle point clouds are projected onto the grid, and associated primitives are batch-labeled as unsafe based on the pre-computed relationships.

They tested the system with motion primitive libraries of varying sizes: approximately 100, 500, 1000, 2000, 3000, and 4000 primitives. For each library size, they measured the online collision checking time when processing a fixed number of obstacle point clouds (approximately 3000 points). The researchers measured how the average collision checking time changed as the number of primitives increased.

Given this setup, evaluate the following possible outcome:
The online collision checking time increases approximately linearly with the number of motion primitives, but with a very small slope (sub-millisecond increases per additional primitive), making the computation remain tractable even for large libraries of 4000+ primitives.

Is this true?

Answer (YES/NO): NO